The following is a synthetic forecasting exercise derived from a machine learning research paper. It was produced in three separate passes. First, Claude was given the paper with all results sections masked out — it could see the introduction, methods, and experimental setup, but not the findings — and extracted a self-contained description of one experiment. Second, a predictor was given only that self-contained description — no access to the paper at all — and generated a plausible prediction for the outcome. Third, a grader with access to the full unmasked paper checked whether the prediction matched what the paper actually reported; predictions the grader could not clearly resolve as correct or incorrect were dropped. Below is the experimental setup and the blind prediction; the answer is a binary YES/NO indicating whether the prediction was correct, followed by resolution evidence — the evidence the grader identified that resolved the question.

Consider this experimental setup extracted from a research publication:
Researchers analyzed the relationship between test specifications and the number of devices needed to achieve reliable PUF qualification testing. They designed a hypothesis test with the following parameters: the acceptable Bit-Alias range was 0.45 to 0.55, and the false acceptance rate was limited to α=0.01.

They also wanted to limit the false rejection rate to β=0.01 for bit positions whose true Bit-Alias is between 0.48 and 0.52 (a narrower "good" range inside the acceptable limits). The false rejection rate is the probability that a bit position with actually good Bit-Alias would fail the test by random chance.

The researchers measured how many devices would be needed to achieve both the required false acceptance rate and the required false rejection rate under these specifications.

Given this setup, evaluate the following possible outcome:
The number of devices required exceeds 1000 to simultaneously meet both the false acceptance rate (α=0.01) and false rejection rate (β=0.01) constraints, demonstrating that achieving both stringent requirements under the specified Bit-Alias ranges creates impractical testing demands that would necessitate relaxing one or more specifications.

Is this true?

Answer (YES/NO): NO